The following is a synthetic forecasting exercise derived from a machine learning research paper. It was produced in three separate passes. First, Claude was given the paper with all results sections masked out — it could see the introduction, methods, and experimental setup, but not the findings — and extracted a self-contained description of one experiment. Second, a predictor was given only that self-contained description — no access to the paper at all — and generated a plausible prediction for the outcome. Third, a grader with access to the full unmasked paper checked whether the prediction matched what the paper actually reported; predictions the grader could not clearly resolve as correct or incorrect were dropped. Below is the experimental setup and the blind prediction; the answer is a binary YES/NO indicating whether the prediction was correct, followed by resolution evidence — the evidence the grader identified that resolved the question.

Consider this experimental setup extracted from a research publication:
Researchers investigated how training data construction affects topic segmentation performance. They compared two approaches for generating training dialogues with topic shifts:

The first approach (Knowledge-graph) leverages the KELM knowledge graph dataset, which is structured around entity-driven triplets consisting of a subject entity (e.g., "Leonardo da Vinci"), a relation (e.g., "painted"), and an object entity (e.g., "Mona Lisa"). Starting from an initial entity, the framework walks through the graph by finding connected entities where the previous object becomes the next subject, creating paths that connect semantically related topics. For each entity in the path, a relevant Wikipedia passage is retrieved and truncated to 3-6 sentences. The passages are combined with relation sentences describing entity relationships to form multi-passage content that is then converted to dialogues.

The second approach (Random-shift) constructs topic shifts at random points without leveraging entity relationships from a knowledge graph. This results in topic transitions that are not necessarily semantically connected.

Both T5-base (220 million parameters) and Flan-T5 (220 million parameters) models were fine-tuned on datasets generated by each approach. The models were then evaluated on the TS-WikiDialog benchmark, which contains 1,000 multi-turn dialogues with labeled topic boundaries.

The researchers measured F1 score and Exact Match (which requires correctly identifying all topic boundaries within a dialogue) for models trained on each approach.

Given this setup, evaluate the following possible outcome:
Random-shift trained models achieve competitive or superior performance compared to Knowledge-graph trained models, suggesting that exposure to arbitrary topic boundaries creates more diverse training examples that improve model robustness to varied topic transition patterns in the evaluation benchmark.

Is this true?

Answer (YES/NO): NO